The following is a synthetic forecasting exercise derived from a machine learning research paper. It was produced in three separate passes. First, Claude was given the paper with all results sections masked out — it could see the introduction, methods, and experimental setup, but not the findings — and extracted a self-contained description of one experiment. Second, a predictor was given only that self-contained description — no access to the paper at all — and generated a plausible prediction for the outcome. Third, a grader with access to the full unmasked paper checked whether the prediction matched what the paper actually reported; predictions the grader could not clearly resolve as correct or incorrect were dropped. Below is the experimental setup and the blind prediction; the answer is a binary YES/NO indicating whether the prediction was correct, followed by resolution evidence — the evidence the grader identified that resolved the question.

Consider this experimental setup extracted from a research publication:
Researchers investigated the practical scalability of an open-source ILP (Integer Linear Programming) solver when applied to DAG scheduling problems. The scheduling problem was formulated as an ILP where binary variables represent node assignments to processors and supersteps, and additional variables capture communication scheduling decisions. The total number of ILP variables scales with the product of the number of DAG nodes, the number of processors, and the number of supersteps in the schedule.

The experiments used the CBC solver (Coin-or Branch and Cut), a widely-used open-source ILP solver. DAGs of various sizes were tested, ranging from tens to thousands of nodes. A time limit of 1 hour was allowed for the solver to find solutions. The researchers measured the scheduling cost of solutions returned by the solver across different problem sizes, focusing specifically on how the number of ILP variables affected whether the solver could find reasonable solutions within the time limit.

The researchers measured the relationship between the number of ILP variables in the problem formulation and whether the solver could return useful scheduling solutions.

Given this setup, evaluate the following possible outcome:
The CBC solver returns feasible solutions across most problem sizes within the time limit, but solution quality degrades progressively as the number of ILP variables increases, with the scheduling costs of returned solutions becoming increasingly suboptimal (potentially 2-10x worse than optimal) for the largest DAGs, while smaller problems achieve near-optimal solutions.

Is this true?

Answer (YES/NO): NO